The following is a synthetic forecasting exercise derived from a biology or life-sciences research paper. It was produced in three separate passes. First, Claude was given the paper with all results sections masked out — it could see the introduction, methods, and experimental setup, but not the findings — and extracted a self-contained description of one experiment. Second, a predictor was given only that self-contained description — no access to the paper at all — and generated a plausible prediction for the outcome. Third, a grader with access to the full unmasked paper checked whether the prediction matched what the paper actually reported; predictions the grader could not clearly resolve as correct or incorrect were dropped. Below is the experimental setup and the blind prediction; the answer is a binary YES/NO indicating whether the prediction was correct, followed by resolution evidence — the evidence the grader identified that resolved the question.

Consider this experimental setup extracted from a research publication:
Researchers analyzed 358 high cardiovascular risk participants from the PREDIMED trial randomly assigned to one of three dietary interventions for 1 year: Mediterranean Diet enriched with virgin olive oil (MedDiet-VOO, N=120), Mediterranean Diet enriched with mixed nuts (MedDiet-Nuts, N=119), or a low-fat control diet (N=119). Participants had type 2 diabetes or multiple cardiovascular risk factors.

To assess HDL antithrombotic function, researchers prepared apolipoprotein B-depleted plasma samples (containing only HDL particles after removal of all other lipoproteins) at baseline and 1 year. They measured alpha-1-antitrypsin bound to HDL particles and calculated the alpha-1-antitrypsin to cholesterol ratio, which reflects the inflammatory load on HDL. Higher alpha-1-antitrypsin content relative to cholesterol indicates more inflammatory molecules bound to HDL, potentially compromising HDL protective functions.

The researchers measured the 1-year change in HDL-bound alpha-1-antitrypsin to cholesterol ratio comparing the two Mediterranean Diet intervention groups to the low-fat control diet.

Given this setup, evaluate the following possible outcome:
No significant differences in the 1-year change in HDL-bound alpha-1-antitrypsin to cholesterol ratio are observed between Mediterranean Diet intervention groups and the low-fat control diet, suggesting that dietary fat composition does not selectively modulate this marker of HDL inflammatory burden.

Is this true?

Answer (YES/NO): NO